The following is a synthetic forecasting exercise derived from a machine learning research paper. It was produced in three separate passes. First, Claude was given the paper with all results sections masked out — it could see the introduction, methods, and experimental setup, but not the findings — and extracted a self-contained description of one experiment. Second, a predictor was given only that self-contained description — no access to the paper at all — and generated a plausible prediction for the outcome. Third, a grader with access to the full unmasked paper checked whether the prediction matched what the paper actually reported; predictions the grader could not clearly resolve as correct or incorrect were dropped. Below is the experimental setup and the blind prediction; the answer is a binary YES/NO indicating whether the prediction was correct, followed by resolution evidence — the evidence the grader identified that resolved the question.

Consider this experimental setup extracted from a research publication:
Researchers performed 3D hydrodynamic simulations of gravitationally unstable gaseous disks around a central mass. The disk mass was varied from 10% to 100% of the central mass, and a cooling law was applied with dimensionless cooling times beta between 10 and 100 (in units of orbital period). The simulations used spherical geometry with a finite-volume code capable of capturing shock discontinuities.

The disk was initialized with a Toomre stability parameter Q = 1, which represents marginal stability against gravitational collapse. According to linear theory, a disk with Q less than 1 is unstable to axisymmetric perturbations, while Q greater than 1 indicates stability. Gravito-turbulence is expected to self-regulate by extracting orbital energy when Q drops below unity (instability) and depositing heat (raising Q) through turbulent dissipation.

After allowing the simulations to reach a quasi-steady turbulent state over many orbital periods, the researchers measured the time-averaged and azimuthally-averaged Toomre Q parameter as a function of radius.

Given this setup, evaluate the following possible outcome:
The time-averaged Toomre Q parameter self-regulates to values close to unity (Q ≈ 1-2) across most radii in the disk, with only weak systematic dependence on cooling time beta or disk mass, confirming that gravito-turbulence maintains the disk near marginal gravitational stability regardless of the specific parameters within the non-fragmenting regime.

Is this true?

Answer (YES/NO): YES